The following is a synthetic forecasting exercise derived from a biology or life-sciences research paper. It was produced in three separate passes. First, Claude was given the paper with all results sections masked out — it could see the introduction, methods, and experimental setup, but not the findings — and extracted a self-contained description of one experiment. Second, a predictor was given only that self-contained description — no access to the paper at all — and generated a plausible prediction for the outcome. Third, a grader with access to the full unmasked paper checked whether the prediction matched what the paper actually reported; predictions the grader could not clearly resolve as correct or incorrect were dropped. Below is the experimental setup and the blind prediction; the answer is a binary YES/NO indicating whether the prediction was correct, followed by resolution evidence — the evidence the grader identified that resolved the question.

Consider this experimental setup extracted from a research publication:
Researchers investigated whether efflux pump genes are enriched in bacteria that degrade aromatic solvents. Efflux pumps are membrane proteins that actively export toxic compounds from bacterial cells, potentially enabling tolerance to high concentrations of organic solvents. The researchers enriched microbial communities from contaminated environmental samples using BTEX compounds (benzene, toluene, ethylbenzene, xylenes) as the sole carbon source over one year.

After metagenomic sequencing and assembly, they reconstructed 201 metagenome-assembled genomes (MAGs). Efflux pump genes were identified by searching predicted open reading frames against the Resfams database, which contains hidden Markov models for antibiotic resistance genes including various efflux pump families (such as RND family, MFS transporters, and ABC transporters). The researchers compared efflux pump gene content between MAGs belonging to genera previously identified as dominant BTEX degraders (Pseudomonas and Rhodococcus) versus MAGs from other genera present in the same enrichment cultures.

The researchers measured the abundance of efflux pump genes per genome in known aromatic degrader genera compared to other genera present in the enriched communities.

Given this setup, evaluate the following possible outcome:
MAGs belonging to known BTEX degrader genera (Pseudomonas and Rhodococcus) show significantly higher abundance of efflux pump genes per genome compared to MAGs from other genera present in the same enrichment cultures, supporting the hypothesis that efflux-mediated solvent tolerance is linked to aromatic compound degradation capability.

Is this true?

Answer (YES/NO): NO